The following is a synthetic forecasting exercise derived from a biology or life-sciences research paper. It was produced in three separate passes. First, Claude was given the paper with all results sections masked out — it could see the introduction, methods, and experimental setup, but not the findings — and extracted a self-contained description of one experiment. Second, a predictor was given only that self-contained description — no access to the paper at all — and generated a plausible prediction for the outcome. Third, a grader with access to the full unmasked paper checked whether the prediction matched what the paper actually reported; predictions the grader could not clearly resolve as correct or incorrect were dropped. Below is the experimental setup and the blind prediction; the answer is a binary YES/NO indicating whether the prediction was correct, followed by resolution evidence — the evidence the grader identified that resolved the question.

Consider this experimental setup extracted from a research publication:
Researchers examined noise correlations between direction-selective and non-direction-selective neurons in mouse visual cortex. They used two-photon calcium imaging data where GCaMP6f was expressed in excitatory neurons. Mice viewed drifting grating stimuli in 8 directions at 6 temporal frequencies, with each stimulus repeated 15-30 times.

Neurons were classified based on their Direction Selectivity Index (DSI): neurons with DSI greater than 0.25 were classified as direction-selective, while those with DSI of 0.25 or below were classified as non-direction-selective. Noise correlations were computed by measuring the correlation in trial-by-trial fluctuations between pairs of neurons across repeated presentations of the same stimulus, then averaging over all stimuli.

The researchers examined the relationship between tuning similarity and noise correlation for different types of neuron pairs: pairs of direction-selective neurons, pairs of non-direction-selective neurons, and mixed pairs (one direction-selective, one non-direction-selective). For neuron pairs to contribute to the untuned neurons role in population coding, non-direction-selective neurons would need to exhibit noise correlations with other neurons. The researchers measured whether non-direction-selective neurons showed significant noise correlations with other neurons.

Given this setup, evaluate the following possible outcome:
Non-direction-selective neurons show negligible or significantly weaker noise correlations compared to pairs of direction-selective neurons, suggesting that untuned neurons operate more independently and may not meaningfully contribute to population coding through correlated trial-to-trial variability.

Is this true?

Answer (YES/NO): NO